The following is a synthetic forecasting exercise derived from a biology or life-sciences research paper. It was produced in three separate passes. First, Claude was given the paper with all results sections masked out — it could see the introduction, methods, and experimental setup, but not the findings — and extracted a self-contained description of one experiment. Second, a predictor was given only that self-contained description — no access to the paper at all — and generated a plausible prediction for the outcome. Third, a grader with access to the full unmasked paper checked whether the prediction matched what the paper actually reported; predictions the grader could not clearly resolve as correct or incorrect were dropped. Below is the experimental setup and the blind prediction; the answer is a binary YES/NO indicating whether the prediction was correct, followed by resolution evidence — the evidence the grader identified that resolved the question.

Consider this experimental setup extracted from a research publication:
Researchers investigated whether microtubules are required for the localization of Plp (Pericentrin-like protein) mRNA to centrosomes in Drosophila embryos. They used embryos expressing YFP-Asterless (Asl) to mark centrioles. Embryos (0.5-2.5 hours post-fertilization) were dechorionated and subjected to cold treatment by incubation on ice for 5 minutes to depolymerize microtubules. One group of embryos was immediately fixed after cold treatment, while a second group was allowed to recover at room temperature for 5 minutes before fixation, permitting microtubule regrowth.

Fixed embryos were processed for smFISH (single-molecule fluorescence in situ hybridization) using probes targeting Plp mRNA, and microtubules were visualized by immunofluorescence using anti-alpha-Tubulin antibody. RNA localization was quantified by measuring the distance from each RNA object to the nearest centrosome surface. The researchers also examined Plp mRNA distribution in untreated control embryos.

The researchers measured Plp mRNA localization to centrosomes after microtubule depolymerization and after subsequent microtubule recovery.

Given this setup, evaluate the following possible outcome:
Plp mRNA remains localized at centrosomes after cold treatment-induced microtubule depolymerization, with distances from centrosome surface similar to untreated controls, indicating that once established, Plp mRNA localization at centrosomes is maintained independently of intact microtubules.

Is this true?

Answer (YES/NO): NO